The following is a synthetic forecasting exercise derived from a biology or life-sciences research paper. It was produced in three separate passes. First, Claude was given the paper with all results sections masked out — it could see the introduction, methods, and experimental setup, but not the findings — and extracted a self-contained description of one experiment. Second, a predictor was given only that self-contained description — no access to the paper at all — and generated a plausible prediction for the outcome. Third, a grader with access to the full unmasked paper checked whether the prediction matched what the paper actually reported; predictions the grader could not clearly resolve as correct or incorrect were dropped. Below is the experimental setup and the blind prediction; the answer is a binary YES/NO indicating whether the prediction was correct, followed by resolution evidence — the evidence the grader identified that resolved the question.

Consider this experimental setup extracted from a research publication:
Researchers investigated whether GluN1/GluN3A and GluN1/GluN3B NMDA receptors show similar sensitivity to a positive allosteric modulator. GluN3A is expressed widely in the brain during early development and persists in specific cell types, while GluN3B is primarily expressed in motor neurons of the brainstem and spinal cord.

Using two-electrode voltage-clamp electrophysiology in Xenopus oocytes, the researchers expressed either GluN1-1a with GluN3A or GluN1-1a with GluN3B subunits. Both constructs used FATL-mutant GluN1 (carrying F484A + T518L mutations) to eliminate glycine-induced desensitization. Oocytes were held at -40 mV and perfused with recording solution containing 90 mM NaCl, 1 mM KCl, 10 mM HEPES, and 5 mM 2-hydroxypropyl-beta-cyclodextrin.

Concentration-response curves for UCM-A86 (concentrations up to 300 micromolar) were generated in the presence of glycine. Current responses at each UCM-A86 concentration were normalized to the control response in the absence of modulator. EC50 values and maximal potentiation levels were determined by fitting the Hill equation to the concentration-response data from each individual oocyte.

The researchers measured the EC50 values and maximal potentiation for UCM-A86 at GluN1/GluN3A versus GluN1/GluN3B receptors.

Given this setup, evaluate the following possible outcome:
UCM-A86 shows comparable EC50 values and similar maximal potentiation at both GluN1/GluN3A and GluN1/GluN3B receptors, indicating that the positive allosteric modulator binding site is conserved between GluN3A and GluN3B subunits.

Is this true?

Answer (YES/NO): NO